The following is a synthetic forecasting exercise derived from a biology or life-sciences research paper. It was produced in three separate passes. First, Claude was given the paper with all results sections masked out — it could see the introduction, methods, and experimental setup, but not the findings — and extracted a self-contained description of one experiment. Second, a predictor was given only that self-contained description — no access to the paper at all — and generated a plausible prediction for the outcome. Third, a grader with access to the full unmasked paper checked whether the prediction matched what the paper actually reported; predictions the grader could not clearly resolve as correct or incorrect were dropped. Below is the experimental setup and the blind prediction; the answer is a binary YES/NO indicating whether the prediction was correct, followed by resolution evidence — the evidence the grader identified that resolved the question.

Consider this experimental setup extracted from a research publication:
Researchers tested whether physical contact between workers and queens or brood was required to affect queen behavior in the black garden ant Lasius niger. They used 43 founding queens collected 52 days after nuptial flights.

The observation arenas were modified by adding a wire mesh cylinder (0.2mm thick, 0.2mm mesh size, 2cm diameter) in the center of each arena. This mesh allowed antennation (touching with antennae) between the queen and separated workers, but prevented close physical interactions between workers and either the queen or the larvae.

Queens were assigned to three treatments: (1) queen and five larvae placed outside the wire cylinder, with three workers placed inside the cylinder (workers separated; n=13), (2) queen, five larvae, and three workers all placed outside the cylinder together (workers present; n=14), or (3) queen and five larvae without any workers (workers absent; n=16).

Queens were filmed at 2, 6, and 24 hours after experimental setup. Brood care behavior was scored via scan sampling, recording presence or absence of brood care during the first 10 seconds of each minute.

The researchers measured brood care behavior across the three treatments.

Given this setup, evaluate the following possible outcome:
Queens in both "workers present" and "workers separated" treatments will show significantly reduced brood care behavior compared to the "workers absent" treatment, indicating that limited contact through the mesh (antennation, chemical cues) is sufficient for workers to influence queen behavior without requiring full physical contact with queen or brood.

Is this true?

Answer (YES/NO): NO